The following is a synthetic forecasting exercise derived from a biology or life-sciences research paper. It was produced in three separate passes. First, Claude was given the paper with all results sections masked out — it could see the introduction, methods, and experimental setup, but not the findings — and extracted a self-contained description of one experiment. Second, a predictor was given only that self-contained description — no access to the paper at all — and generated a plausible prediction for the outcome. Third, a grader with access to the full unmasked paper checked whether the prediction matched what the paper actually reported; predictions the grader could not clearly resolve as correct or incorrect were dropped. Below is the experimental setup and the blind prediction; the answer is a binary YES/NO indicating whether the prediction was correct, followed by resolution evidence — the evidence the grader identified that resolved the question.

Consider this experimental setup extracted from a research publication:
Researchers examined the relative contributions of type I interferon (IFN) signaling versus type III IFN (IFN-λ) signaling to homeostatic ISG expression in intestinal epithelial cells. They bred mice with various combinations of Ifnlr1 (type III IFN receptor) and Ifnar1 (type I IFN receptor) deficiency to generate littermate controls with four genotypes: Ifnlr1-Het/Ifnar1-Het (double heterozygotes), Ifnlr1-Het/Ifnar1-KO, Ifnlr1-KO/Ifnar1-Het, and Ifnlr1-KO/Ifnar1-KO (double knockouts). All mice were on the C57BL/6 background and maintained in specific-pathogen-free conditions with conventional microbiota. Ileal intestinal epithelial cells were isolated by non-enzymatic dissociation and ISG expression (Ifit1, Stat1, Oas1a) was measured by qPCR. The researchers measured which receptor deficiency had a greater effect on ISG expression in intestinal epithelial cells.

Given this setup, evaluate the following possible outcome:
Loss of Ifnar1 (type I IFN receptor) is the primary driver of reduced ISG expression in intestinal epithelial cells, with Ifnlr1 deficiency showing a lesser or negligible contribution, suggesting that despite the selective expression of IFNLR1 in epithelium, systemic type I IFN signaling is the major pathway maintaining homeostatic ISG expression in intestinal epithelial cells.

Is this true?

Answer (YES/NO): NO